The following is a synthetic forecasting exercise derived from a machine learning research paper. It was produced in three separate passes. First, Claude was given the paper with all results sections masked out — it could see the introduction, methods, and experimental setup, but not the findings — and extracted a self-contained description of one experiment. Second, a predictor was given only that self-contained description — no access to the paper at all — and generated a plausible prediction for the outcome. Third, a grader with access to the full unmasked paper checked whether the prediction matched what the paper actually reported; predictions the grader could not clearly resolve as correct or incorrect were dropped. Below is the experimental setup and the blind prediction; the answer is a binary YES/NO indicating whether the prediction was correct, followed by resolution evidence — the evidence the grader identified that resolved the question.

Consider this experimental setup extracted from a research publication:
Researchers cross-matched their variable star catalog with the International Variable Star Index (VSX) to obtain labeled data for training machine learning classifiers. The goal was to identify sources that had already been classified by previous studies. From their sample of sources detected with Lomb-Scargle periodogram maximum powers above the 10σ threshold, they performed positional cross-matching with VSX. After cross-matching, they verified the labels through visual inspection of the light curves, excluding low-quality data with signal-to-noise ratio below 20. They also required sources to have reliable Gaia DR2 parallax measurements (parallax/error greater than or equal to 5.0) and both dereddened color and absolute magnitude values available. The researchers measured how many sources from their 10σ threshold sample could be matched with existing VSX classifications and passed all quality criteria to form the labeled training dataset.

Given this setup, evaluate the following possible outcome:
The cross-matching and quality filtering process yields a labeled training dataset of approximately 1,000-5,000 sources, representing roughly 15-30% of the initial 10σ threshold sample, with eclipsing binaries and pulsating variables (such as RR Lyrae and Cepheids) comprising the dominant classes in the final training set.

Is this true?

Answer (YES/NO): NO